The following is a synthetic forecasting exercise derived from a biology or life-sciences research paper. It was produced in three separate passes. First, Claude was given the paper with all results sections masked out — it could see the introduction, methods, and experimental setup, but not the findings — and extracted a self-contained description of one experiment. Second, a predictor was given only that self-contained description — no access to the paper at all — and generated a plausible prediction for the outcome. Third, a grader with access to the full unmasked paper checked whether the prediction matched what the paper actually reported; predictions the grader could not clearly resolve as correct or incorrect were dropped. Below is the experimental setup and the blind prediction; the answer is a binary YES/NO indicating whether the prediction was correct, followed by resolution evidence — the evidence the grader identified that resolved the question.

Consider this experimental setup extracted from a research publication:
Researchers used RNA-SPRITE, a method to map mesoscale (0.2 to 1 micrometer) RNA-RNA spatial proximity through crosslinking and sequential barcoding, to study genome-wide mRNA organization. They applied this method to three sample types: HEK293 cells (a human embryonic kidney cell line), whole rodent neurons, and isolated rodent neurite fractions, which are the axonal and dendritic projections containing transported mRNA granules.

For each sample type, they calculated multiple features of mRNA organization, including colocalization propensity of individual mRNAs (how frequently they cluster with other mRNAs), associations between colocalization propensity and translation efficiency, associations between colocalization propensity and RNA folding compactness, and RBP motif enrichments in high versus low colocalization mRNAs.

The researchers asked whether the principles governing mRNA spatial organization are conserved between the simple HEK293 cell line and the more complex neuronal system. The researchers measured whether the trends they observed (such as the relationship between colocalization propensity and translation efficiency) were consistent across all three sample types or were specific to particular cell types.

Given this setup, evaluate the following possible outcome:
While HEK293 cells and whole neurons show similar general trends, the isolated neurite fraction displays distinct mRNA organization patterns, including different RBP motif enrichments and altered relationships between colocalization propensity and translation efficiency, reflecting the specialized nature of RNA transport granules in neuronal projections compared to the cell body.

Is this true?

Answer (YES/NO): NO